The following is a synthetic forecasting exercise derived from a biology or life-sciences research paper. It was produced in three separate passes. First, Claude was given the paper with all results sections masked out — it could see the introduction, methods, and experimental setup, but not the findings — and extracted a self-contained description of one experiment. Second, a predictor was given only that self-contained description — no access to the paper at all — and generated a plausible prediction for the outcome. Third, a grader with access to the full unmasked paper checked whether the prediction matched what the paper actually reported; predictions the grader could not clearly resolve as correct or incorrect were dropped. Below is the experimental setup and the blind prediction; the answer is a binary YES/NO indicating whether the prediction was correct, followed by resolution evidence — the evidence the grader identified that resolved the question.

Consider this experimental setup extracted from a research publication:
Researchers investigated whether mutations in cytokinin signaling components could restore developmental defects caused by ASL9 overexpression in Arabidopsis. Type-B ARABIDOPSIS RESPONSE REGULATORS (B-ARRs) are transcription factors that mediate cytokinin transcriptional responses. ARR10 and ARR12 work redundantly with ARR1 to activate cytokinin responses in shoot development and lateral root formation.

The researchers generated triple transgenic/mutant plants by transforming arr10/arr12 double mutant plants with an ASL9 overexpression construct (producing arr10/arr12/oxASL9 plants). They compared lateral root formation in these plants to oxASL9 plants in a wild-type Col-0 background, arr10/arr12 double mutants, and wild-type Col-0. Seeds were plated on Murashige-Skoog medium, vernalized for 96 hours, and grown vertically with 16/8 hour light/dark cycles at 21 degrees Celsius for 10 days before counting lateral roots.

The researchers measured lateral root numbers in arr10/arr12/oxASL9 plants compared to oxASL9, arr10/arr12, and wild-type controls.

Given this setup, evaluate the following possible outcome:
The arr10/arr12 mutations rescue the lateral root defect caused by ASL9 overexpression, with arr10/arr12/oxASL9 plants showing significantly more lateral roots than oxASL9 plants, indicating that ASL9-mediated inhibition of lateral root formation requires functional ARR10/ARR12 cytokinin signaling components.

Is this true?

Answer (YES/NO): YES